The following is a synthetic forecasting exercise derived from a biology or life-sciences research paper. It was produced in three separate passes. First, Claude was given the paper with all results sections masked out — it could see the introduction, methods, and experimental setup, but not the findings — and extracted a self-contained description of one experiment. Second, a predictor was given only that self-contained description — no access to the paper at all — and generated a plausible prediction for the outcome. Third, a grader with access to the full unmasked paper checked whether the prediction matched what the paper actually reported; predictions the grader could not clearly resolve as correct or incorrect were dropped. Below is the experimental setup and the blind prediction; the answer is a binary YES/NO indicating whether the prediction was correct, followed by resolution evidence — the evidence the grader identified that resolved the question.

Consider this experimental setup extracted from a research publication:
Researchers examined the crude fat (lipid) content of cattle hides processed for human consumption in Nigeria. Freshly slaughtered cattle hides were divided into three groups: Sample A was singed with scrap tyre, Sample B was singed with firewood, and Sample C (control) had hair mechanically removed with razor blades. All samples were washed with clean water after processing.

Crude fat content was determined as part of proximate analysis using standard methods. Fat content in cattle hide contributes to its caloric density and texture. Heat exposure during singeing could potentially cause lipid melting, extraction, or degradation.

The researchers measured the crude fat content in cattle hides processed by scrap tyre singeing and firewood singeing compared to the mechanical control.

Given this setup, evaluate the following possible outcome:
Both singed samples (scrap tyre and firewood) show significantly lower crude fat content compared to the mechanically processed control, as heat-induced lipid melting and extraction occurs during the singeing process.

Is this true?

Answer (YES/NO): NO